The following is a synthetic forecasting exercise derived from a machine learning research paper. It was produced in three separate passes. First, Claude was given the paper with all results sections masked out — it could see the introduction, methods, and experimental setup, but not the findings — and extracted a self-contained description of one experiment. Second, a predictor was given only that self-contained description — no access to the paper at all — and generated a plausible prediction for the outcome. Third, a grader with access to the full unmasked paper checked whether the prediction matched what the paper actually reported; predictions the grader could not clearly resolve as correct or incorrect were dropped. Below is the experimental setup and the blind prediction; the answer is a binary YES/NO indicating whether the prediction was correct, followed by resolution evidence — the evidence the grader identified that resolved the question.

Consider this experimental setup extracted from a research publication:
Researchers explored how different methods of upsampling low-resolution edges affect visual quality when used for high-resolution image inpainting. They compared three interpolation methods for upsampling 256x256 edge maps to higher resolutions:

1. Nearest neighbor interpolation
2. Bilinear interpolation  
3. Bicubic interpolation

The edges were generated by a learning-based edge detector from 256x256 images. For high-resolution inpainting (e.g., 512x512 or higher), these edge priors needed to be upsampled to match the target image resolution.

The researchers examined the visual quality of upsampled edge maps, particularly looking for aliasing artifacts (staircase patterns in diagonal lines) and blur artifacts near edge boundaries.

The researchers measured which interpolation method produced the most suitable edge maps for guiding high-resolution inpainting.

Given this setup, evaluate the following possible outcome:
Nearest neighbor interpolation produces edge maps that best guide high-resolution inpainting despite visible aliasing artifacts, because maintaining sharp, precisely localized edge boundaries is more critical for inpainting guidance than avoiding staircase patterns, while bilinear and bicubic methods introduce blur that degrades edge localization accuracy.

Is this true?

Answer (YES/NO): NO